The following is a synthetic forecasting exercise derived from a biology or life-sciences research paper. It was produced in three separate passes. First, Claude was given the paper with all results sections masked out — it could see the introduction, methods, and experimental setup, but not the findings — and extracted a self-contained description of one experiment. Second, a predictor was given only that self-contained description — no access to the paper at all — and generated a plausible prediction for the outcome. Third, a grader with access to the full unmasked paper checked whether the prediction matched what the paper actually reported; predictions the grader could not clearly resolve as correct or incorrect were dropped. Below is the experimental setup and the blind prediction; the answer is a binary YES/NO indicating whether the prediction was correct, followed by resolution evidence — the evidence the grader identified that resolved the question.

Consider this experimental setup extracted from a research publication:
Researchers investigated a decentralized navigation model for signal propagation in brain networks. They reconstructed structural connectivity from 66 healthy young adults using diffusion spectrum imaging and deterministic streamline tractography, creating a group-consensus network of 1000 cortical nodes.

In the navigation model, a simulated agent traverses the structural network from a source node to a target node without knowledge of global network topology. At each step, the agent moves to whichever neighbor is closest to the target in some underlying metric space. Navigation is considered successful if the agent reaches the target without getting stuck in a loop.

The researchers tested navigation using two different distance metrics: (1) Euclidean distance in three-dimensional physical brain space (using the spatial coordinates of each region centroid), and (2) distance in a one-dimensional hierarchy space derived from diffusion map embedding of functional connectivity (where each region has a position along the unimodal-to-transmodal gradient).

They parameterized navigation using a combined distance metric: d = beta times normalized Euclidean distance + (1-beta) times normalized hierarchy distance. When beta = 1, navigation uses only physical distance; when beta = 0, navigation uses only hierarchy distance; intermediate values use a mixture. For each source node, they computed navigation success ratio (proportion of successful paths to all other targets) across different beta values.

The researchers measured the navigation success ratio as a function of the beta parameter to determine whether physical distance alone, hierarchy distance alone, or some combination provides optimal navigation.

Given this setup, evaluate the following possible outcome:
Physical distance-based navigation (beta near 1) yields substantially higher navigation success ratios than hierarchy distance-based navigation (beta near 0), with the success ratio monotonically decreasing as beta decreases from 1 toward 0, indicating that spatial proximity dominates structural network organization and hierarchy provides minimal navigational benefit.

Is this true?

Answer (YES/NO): NO